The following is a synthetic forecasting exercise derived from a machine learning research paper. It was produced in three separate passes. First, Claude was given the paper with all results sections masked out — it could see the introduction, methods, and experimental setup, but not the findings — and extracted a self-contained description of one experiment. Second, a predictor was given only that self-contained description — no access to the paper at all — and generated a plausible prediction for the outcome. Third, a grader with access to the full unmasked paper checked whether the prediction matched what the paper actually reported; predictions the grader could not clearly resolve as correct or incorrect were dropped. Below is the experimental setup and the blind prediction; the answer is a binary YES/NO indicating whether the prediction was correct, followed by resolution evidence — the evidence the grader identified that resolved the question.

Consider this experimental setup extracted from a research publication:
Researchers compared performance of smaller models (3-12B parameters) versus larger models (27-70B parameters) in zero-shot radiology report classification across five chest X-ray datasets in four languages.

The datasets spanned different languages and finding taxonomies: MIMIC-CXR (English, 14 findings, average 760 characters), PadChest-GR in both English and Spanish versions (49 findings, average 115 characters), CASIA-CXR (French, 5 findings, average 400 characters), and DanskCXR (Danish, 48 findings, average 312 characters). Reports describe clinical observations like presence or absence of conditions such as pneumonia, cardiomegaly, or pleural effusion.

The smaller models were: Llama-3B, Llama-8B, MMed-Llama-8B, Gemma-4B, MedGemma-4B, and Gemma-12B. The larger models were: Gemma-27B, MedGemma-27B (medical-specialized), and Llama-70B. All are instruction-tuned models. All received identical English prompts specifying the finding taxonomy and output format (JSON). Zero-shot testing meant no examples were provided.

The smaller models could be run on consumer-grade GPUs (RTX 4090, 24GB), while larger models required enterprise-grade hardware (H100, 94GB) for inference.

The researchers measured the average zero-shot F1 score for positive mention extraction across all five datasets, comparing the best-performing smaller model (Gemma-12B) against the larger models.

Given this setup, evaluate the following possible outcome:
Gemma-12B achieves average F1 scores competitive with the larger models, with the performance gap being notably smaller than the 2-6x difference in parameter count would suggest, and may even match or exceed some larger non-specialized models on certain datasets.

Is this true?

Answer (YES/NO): YES